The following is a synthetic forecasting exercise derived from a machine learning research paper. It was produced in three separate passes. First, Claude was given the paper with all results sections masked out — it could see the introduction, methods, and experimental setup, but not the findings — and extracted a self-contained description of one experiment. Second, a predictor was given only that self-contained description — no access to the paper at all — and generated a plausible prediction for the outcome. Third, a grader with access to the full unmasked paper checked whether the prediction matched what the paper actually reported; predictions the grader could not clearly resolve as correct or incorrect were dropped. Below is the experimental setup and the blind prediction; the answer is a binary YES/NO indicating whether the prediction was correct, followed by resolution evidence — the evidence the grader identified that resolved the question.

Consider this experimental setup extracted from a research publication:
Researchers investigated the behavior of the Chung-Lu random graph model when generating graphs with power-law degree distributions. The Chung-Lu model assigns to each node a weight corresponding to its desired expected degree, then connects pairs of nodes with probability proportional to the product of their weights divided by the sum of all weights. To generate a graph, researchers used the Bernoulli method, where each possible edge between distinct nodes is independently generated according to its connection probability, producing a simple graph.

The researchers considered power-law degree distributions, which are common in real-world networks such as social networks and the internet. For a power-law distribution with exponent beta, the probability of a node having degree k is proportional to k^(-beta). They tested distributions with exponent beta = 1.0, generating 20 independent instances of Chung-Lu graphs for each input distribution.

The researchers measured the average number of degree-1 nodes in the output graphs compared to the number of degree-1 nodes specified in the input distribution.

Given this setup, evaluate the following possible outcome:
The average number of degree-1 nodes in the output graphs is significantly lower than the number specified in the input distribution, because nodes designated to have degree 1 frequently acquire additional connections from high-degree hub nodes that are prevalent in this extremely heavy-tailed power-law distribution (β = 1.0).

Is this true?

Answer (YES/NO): YES